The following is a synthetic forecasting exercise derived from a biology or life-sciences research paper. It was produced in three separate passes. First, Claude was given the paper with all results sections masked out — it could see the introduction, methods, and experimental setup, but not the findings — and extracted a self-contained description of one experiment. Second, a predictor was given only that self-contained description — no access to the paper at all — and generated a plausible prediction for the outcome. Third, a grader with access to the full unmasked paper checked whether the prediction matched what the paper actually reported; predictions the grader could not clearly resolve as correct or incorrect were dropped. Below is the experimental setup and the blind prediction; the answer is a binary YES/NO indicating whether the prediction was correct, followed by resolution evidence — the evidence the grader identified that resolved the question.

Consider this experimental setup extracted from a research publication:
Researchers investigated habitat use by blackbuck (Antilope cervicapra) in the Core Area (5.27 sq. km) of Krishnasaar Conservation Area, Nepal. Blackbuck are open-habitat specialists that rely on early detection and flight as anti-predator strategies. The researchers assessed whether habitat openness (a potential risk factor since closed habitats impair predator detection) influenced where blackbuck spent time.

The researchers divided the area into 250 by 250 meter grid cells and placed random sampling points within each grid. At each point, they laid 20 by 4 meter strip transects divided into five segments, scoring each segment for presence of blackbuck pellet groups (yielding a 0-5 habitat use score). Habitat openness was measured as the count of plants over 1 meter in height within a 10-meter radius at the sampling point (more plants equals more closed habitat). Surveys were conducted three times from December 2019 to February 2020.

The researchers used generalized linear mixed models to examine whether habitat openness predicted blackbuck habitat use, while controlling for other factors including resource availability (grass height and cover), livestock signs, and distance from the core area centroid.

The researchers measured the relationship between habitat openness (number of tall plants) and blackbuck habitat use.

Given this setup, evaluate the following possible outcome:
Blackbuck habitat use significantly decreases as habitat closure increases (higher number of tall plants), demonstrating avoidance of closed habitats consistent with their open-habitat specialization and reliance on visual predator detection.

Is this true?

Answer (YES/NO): YES